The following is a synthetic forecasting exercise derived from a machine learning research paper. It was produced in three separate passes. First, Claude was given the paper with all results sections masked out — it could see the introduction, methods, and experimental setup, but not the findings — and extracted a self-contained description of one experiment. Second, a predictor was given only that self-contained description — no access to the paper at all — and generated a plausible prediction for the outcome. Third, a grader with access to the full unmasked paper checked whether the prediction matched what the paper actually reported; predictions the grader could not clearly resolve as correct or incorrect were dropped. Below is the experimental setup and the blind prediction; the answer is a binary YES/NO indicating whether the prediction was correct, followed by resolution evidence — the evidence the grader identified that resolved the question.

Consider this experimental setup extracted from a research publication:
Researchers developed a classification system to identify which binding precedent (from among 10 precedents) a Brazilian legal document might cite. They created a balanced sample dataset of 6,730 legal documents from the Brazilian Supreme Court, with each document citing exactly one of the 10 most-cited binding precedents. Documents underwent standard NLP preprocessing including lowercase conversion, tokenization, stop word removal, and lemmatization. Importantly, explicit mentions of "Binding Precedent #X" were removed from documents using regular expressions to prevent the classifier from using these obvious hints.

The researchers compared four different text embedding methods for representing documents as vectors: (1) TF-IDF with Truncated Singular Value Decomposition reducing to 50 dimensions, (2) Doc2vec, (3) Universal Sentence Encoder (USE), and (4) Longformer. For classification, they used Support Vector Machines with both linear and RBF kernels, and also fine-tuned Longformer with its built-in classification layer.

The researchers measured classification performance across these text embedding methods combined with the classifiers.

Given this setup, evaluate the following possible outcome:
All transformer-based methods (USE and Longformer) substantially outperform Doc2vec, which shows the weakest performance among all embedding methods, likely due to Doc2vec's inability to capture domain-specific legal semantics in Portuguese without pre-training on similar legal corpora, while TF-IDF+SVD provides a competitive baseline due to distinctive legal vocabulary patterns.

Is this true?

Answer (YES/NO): NO